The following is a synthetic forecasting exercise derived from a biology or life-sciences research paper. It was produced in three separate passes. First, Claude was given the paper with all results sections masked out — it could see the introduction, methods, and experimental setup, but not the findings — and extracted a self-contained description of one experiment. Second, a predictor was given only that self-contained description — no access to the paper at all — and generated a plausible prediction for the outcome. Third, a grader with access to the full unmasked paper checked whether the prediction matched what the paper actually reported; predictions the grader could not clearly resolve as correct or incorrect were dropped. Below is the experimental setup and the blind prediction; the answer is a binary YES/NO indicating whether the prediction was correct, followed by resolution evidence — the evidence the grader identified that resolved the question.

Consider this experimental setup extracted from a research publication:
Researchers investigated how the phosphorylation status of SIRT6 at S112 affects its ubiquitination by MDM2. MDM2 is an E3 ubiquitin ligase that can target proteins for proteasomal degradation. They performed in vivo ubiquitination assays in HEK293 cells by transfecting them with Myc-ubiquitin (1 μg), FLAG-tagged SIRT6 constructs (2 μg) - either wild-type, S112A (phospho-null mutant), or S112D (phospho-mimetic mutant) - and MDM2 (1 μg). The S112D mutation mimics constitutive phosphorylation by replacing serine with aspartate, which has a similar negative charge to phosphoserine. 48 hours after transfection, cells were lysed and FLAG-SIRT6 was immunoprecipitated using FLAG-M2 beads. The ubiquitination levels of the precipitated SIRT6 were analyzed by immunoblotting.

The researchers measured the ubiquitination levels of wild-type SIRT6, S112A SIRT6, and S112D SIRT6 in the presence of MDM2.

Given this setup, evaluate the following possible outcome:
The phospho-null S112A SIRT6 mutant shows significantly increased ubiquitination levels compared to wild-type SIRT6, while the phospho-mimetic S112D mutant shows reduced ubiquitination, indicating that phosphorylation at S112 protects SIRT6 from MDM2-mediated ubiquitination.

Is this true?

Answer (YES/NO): NO